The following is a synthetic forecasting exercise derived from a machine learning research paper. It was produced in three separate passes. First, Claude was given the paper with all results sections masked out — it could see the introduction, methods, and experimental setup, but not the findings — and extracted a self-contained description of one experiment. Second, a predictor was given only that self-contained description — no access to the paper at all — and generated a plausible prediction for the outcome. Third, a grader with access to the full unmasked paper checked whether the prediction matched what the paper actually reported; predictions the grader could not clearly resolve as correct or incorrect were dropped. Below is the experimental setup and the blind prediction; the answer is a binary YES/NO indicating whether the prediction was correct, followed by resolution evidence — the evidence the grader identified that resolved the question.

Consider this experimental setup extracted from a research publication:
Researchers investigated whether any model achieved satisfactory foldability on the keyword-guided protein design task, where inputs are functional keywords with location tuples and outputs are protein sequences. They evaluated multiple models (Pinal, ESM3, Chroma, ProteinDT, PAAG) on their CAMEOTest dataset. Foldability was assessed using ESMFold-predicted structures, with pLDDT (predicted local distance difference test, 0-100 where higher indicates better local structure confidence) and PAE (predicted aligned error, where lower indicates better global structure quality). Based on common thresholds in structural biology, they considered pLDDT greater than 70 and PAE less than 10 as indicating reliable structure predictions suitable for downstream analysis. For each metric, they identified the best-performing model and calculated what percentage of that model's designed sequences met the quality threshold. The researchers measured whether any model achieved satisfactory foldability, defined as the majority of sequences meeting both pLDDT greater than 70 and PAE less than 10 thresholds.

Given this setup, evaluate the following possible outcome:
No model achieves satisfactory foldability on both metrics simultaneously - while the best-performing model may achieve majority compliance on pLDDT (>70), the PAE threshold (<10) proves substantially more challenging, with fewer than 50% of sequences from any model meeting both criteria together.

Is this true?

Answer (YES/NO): NO